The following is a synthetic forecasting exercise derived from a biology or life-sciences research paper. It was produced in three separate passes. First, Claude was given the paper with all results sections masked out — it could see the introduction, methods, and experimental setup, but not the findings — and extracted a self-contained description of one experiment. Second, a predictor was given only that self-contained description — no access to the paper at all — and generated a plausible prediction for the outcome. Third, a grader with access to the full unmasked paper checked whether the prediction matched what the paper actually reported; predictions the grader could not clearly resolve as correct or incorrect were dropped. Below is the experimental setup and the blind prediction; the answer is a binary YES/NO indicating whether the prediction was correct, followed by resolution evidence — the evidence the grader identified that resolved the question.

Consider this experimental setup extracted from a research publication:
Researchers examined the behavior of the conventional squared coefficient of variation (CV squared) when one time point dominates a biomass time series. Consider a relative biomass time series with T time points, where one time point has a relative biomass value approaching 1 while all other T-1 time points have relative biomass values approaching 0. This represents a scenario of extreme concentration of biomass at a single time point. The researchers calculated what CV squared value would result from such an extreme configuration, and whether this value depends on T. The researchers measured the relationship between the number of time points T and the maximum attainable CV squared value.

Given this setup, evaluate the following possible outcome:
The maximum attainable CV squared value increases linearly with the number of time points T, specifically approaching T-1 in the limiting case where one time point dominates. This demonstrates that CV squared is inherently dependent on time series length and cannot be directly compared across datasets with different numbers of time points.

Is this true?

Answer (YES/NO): NO